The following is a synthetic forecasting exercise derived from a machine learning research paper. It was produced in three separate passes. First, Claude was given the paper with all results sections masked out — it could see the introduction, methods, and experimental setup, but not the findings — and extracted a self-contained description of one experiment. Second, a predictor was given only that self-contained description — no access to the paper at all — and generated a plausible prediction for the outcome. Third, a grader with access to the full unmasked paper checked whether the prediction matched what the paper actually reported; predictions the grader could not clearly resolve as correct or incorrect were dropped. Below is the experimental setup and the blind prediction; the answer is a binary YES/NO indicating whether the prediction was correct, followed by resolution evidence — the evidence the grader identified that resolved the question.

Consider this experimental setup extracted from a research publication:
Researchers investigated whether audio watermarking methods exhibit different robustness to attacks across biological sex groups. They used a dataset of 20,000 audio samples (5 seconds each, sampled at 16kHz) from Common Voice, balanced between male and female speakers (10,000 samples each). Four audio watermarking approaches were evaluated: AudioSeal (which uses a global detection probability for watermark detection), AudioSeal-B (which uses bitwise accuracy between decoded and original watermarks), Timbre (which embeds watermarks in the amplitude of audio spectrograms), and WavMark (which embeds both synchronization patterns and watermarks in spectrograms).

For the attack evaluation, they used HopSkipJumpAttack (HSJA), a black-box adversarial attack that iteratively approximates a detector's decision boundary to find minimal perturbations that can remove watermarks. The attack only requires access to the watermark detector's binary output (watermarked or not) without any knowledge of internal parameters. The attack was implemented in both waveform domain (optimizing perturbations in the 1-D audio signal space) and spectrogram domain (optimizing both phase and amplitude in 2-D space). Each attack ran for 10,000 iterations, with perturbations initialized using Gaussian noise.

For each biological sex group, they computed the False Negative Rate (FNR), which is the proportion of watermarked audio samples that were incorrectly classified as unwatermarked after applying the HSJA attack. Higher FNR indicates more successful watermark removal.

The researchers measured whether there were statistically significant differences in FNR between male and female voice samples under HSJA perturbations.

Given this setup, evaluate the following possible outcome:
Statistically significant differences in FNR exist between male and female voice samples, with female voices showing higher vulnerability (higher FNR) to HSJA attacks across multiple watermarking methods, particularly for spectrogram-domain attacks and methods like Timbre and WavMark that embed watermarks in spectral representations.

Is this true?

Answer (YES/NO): NO